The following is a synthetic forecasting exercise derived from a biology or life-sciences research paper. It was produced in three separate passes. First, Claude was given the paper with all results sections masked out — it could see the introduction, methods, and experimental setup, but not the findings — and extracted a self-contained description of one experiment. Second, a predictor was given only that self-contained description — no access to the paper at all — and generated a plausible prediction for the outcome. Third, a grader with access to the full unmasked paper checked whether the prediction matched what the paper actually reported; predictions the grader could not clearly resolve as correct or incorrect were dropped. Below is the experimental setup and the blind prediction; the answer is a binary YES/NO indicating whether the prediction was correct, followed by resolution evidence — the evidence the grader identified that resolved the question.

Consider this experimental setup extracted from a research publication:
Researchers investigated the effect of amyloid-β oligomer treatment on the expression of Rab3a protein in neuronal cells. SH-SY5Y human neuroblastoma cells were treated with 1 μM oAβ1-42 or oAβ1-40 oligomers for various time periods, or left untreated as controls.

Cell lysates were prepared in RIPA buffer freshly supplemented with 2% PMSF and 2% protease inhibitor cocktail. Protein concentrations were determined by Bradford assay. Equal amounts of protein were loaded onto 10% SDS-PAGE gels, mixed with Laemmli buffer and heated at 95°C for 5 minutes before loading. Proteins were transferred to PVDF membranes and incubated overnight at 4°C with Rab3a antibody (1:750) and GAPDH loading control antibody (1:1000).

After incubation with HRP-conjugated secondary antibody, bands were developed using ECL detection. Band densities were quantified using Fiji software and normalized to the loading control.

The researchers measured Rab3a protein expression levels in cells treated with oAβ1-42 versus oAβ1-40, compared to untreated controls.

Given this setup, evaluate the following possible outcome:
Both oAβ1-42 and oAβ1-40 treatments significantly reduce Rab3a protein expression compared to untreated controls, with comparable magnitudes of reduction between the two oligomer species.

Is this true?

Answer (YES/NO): NO